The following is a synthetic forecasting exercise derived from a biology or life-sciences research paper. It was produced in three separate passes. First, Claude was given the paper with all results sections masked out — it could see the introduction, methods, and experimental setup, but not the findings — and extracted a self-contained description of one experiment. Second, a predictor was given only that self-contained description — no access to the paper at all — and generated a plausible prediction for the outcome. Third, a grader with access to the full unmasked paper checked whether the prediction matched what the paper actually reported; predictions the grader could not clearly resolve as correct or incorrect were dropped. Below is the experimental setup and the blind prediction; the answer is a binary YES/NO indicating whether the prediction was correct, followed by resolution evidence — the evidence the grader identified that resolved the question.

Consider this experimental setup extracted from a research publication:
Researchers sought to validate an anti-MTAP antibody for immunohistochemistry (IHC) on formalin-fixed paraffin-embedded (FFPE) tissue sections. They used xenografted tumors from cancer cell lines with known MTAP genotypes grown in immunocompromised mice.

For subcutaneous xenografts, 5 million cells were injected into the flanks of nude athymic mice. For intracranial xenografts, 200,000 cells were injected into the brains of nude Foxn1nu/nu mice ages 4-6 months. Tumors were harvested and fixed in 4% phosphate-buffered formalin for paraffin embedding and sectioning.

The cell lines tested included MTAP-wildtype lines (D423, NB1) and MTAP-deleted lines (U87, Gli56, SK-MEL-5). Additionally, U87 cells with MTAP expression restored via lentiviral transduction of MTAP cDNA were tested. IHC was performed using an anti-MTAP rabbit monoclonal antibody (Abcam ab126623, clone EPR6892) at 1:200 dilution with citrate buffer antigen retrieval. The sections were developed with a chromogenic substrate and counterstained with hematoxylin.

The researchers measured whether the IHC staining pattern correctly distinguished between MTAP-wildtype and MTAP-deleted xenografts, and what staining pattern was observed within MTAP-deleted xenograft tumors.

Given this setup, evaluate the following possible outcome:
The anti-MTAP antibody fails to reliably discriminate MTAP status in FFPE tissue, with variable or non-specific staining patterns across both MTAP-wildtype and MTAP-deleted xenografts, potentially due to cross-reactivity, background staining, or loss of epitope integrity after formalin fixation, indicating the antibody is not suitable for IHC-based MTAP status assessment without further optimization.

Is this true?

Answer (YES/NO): NO